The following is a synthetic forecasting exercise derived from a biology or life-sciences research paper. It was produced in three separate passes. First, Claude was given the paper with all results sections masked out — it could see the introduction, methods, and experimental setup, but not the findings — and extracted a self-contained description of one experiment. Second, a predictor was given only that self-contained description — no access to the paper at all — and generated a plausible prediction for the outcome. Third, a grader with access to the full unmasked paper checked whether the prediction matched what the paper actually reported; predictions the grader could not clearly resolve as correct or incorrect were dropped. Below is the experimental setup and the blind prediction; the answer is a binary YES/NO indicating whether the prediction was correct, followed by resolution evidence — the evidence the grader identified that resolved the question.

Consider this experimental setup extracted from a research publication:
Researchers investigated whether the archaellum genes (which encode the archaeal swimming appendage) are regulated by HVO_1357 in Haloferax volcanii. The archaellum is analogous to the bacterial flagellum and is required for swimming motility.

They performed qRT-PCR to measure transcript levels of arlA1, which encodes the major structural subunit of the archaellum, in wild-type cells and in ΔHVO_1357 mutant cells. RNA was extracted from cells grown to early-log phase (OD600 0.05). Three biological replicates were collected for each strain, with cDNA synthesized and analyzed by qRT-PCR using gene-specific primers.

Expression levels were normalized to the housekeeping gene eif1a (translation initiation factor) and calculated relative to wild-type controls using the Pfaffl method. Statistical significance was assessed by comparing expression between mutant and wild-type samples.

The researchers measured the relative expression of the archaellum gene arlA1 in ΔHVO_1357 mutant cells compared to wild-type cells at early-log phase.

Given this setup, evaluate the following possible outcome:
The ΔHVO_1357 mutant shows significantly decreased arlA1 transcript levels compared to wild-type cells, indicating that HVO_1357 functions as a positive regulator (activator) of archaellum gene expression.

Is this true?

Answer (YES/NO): NO